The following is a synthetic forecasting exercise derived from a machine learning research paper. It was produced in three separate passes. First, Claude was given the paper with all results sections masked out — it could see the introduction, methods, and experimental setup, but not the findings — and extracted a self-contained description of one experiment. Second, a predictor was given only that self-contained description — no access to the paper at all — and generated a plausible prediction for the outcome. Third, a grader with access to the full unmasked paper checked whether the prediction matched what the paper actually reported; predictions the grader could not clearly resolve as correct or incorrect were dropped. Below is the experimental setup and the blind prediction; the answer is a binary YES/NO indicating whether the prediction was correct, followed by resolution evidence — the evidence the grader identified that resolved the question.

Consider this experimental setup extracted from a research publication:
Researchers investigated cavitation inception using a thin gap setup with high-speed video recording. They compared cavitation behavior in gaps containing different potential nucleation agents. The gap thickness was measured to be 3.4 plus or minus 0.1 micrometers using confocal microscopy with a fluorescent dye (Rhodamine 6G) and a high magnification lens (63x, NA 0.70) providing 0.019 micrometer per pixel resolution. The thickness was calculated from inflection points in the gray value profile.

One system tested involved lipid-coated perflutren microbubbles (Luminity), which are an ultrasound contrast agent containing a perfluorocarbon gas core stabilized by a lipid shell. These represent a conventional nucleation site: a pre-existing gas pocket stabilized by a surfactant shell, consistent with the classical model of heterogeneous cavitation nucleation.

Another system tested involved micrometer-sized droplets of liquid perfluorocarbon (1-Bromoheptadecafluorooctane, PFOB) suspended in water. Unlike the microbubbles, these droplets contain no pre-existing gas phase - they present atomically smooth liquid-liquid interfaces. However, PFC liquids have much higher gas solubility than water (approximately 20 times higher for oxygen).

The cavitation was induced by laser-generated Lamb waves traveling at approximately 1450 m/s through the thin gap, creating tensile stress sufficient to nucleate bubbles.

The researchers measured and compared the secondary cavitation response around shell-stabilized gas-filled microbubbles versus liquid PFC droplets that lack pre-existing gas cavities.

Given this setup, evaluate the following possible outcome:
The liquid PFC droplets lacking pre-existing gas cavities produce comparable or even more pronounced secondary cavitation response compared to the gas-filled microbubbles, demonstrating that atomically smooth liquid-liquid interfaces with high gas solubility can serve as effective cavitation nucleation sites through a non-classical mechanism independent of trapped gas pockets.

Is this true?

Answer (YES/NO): YES